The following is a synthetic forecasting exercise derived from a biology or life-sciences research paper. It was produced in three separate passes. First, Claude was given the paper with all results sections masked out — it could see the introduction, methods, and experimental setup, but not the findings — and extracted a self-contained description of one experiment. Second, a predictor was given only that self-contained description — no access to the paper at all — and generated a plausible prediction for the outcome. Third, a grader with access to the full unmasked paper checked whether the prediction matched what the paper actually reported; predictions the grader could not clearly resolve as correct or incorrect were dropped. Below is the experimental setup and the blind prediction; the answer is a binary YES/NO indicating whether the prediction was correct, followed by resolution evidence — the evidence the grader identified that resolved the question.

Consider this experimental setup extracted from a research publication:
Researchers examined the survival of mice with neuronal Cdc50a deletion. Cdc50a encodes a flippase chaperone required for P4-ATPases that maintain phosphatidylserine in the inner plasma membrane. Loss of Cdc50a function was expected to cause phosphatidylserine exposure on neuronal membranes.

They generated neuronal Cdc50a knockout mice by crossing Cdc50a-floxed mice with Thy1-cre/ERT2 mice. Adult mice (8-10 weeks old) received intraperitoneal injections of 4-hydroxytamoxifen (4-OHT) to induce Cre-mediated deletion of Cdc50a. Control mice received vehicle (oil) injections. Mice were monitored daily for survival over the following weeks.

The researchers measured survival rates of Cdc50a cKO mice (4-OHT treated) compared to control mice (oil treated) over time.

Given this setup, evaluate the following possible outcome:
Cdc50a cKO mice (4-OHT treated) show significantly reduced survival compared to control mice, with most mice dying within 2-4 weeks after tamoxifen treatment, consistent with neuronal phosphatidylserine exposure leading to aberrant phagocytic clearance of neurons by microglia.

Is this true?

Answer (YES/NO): NO